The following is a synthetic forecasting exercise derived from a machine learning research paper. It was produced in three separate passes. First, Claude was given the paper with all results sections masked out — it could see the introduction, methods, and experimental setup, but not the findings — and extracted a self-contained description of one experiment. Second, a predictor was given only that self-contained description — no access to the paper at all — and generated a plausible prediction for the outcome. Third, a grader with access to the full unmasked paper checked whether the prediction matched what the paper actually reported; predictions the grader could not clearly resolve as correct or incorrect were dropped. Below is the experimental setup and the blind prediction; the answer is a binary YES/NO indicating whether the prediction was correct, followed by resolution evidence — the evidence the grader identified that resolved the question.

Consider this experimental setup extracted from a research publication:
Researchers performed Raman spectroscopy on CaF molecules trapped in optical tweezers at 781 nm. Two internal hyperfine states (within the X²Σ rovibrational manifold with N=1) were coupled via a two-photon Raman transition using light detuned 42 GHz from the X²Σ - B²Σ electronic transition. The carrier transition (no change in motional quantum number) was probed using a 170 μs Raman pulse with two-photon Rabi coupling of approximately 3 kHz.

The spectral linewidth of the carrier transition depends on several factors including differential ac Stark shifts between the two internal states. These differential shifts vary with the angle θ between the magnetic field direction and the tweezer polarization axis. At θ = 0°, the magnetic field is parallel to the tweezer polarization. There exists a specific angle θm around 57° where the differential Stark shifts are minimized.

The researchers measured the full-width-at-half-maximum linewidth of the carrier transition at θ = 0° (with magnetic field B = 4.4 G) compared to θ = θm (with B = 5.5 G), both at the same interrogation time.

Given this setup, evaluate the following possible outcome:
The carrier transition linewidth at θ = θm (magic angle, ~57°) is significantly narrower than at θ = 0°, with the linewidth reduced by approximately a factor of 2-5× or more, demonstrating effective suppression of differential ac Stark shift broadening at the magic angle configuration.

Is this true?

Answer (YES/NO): YES